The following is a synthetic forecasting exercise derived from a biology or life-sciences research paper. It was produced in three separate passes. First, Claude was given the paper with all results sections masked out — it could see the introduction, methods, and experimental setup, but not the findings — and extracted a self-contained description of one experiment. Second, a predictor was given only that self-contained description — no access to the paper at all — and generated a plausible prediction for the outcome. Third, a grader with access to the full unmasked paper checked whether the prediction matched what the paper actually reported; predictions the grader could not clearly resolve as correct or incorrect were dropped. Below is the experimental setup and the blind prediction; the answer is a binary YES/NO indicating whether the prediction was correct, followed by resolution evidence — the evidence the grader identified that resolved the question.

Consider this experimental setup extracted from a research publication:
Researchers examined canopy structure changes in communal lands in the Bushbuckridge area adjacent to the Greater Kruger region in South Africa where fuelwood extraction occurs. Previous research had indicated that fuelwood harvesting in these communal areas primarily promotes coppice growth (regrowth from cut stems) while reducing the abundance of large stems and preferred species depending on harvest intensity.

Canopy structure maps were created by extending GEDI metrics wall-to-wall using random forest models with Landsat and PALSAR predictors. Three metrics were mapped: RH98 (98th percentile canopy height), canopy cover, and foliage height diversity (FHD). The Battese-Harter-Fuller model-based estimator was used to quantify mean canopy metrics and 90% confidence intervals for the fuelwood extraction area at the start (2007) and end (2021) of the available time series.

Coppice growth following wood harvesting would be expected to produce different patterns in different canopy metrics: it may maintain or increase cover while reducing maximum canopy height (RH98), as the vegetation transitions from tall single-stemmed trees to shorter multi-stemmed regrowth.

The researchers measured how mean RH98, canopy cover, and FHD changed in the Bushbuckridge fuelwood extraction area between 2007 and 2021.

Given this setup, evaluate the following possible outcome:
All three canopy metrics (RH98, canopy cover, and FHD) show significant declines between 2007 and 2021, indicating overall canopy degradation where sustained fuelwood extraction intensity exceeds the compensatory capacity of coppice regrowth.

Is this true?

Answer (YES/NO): NO